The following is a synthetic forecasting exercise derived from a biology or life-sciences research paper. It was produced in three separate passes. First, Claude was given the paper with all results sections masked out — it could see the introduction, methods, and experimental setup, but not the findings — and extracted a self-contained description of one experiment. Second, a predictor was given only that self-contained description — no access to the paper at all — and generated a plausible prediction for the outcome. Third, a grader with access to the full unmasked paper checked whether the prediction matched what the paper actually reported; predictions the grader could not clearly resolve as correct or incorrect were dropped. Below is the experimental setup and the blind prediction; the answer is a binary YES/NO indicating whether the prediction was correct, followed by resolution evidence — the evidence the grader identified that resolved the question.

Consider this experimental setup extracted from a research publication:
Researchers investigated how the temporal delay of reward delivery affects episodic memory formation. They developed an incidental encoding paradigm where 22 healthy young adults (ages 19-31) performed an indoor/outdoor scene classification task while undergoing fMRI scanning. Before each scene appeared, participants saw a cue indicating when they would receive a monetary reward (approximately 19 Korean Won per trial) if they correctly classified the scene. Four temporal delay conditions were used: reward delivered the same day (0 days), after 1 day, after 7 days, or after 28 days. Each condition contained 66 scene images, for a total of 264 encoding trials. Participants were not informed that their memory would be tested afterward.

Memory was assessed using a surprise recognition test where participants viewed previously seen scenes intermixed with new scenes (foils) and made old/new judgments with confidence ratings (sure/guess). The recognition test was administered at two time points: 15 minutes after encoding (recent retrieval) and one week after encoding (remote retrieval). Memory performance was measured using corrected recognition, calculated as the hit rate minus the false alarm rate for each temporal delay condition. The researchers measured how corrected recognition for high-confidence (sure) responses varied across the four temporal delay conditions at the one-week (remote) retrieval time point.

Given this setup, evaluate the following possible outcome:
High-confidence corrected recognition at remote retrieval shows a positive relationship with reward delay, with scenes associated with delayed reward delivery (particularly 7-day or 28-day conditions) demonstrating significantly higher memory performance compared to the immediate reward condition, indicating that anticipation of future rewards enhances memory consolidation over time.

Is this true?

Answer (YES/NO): NO